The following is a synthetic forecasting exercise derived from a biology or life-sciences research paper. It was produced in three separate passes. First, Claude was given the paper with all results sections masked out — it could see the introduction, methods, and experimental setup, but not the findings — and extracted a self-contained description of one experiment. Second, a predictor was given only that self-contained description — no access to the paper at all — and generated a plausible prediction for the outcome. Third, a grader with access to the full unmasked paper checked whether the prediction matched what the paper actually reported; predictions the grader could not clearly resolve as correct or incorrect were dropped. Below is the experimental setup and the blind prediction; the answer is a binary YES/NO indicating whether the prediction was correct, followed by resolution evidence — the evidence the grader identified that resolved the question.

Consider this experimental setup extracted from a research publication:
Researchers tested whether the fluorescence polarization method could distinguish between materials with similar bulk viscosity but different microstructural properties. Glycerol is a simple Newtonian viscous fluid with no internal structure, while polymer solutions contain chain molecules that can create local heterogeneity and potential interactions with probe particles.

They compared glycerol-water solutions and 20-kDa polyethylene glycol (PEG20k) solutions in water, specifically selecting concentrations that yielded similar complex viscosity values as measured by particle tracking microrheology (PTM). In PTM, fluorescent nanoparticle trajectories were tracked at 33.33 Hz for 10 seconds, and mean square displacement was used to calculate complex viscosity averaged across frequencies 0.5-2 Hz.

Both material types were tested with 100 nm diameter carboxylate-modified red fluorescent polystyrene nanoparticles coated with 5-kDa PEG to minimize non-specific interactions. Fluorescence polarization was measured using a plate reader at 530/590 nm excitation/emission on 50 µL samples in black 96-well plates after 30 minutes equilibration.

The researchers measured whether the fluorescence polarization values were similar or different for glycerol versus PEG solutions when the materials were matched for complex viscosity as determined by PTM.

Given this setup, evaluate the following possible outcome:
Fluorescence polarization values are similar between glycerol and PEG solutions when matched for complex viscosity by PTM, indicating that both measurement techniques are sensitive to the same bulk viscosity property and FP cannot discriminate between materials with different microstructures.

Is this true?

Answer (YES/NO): NO